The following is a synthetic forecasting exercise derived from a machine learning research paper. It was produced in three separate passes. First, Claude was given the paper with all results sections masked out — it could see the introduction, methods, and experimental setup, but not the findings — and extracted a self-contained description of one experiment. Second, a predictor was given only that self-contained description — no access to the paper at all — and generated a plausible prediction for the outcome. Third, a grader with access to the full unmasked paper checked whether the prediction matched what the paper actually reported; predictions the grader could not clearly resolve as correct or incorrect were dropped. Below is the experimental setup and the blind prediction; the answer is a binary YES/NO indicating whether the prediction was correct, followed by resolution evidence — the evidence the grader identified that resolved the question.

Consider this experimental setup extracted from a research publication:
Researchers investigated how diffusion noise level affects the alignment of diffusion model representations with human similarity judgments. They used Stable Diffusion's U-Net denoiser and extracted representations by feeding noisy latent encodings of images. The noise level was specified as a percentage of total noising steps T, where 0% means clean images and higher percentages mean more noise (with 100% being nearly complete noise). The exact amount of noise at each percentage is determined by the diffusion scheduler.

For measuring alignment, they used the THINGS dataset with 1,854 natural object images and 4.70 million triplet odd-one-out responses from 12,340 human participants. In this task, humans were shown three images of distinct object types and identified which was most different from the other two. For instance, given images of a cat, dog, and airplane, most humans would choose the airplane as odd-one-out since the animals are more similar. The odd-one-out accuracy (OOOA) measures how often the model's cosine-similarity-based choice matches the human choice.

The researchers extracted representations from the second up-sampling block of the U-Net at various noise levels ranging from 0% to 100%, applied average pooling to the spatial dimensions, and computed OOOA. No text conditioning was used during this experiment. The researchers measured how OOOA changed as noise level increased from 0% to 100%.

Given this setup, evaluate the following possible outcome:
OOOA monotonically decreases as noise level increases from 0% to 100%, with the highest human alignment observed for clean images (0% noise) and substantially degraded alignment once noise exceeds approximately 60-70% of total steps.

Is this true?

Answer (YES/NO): NO